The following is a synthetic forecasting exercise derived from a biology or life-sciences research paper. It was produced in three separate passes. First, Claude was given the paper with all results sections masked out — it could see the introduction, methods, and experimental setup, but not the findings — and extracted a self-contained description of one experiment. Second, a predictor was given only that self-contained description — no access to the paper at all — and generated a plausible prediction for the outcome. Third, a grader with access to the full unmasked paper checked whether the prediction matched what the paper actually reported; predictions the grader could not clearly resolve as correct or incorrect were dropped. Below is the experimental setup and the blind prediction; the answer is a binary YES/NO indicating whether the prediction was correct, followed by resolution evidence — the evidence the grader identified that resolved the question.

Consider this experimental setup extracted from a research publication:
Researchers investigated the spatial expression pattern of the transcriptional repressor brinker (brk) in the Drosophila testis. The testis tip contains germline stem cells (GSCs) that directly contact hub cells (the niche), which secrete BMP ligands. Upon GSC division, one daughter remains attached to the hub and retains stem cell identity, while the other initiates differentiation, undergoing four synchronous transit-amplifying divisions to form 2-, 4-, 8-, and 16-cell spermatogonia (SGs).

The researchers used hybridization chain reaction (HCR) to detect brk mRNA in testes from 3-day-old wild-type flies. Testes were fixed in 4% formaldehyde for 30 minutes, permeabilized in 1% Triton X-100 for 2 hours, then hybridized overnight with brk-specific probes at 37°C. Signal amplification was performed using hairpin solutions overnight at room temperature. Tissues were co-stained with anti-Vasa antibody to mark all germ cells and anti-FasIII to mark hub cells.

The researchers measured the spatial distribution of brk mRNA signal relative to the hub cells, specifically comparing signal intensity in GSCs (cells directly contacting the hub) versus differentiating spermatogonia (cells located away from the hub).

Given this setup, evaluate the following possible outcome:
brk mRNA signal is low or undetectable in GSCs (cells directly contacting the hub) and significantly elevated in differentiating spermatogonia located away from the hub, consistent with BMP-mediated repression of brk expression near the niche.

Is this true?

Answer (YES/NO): YES